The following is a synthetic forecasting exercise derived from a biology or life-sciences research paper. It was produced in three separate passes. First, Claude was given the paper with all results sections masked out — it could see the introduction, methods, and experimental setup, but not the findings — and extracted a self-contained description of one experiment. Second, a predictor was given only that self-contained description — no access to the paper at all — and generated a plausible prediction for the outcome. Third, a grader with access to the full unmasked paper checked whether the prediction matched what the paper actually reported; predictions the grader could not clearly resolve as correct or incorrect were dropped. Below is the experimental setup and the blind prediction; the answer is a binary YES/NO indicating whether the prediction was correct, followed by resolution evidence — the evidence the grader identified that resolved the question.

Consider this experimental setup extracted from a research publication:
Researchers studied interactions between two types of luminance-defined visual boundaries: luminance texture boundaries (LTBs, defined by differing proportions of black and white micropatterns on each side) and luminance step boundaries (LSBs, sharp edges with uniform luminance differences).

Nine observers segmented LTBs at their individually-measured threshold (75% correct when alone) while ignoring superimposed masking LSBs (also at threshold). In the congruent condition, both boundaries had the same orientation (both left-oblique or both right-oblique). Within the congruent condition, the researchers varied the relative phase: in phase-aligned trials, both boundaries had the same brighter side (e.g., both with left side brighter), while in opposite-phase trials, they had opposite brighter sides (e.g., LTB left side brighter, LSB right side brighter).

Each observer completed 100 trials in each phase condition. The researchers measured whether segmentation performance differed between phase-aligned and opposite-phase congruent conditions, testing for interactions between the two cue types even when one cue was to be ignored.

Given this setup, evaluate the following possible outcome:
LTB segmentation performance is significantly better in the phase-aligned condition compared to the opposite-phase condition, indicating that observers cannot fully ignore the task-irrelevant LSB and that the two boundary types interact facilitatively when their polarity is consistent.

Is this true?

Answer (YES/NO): YES